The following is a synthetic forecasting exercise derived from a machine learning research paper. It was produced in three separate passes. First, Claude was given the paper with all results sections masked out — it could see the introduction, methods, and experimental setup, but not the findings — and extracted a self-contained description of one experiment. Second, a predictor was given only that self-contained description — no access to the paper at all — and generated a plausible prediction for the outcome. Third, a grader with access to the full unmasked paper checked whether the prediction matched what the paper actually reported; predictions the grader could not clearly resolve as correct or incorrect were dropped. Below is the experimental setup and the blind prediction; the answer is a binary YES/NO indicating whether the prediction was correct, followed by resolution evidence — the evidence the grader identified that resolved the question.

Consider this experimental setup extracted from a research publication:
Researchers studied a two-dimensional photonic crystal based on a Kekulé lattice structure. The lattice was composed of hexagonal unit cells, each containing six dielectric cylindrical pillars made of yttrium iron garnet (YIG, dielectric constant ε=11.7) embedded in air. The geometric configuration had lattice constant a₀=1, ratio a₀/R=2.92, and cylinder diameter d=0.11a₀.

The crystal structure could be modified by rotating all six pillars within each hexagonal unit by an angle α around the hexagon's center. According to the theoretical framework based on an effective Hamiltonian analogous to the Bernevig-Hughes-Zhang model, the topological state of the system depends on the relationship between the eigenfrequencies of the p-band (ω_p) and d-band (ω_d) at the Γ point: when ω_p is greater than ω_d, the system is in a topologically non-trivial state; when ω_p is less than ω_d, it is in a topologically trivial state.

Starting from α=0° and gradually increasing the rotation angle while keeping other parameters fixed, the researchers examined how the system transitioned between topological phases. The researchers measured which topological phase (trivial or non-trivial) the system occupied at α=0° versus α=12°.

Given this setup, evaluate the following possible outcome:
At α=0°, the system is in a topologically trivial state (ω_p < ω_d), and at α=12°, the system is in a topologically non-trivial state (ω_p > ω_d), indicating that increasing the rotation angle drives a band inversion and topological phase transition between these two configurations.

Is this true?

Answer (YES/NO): NO